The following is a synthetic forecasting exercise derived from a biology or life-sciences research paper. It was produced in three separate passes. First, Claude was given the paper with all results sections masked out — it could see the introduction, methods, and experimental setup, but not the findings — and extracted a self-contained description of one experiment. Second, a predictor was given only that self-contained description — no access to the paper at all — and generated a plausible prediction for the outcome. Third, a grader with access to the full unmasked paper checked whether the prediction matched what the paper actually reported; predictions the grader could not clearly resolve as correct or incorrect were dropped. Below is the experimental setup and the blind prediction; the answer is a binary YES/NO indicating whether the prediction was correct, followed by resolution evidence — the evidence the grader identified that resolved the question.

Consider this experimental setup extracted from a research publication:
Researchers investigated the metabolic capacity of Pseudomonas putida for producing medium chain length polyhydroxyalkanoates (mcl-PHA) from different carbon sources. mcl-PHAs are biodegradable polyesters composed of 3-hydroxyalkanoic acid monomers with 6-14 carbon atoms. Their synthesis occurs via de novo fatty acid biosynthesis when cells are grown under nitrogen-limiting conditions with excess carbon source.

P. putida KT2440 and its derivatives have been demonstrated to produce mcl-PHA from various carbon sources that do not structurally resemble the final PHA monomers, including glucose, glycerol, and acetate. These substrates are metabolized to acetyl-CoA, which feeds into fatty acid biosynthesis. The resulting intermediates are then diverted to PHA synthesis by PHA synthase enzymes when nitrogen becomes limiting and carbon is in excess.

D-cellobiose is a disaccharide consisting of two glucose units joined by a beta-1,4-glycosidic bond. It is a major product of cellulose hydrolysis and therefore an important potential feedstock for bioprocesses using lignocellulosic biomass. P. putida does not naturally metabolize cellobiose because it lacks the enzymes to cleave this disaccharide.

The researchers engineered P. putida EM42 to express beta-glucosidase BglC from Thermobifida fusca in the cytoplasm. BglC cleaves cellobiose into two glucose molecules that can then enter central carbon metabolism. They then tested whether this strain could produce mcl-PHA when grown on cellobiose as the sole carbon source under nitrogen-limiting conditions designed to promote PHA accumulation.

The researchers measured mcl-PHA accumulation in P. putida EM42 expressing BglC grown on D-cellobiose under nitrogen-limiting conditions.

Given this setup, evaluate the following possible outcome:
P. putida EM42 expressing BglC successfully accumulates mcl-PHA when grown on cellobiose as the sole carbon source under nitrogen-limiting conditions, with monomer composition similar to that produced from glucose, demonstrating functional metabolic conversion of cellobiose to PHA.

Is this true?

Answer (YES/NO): YES